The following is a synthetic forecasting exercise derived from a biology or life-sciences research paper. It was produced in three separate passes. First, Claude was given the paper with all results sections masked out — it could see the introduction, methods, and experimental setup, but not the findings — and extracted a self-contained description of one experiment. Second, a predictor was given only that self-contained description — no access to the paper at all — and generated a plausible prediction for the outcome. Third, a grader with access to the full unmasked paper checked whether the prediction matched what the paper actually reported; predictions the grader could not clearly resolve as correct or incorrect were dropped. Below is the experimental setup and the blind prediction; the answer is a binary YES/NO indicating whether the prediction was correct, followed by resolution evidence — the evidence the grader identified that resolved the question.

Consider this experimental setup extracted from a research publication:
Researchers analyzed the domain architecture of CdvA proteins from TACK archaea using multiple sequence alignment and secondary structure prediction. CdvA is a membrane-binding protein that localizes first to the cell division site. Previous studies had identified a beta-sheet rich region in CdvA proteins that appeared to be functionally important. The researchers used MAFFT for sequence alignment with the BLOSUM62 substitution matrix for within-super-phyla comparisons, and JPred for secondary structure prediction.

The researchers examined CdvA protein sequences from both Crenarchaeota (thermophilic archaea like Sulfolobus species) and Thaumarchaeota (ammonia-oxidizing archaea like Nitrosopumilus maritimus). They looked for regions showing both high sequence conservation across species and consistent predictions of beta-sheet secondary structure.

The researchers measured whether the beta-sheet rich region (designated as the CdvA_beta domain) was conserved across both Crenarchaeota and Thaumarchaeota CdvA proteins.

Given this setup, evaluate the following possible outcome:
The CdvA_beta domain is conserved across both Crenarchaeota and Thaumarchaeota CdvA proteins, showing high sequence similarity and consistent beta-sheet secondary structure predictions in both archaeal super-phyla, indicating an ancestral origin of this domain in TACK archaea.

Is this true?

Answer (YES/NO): YES